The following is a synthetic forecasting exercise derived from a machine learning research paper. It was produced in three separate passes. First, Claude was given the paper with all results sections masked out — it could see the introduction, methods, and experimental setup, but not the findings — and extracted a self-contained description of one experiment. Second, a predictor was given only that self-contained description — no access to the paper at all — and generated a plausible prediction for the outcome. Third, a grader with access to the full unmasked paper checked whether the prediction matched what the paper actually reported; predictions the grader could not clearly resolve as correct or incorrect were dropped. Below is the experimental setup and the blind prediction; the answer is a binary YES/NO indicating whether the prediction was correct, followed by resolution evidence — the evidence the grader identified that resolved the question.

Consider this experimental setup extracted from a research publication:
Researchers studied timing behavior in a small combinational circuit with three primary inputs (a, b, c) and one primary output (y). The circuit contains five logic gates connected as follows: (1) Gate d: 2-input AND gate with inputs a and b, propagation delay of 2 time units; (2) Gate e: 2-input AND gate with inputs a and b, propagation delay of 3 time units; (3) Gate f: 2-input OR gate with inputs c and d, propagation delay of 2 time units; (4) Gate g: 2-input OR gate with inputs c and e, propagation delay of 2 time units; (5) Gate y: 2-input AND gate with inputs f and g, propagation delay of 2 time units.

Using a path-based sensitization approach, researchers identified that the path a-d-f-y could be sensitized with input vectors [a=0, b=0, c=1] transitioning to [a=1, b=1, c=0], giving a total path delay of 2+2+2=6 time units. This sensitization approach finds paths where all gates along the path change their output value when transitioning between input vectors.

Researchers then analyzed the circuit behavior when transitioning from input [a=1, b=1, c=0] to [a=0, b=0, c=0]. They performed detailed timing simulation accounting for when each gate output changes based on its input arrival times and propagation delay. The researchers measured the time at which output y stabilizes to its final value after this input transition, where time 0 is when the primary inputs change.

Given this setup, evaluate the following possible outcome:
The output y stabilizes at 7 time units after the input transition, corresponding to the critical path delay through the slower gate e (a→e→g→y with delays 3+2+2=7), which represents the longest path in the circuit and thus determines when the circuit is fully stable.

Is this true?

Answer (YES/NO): YES